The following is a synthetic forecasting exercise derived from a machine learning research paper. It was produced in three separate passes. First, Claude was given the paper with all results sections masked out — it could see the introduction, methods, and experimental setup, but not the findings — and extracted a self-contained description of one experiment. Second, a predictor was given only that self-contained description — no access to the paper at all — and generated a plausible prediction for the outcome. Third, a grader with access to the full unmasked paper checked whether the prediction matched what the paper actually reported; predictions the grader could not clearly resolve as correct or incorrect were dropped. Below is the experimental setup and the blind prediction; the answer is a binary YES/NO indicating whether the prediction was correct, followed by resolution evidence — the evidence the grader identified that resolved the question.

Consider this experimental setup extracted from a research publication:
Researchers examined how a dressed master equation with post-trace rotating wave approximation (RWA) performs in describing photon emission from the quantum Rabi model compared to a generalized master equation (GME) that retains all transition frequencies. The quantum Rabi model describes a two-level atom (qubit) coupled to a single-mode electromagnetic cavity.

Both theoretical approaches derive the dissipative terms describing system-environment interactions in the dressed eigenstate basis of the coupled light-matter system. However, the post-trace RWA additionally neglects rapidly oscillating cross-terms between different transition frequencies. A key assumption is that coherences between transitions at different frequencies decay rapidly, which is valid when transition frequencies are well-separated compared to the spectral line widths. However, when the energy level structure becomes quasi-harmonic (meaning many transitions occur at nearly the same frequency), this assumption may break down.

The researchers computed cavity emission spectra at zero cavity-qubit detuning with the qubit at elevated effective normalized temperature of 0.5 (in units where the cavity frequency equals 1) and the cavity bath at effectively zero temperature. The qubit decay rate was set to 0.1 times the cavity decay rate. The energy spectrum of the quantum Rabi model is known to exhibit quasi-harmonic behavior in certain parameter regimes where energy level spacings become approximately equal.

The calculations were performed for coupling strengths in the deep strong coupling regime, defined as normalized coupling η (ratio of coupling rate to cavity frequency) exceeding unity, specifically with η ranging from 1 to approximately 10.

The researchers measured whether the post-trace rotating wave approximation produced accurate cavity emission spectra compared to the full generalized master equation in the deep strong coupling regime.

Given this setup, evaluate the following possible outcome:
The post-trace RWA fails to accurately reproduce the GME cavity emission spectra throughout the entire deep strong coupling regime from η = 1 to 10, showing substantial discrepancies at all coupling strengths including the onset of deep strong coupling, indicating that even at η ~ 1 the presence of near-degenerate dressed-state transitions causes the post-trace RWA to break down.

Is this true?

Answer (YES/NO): YES